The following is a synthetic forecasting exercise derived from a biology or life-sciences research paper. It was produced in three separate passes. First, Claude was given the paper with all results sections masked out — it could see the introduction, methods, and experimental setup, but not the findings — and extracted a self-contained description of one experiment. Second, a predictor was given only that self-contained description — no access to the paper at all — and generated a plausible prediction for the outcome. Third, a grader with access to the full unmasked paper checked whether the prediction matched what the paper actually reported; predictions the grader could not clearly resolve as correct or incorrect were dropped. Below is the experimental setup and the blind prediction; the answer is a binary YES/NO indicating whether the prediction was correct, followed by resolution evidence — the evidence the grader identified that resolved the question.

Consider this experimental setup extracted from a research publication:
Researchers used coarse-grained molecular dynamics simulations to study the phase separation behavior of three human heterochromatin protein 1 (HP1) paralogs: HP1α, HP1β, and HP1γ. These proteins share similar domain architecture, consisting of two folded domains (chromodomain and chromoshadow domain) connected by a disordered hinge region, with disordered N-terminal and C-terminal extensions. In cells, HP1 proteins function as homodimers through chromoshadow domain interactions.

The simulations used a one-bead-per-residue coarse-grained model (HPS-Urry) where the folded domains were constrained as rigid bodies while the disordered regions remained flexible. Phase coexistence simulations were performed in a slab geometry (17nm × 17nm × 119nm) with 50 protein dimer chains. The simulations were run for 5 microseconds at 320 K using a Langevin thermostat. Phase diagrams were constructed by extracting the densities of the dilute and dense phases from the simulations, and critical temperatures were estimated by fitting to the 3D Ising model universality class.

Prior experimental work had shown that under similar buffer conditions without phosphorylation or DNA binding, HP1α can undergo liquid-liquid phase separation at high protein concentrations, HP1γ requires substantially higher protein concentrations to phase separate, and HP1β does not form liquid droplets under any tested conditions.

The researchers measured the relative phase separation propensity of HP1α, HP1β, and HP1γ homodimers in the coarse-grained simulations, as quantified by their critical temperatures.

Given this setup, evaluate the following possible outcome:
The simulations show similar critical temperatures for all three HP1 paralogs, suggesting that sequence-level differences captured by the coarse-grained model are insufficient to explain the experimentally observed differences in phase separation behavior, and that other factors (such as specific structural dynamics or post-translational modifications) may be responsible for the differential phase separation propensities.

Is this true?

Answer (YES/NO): NO